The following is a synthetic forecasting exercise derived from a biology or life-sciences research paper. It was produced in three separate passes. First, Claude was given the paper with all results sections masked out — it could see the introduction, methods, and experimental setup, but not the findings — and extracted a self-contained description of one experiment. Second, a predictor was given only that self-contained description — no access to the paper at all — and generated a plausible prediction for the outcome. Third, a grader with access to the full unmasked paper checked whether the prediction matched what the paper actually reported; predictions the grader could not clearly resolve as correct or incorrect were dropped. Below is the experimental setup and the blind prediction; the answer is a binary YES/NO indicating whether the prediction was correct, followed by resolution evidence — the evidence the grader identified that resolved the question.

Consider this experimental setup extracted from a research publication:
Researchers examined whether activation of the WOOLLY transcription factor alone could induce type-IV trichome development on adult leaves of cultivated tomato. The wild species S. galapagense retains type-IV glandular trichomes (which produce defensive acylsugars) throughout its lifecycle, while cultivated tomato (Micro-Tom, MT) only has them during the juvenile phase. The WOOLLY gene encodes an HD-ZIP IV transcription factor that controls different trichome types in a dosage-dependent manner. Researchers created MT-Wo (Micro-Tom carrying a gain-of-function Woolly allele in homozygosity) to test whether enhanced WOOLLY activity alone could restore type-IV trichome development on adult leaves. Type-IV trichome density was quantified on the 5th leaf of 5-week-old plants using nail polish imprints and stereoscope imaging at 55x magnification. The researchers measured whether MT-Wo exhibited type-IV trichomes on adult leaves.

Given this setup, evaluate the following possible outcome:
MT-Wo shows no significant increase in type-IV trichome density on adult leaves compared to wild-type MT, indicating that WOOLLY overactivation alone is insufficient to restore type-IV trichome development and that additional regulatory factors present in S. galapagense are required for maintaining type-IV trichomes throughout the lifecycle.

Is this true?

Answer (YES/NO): YES